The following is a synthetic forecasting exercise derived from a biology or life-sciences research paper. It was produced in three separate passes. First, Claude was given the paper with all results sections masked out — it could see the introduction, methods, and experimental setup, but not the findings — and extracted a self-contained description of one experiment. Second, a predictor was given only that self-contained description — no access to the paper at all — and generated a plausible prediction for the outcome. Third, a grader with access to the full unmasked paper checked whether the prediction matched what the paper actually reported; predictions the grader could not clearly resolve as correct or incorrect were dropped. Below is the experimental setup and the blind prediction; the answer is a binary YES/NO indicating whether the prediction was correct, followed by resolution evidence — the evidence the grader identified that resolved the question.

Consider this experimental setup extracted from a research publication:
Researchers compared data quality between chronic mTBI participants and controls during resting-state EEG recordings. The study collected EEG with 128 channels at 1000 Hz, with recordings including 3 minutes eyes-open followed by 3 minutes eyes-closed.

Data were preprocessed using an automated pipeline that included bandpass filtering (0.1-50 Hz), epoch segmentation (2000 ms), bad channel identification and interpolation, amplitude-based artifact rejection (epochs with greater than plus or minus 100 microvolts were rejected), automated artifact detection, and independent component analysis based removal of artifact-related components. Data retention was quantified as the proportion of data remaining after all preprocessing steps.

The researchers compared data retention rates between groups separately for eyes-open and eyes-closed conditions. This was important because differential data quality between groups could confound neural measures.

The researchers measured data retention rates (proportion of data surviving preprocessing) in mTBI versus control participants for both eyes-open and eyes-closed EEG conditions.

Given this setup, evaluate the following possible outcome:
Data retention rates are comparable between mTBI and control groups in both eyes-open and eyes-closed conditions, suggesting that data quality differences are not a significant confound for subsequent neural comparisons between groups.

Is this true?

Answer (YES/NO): NO